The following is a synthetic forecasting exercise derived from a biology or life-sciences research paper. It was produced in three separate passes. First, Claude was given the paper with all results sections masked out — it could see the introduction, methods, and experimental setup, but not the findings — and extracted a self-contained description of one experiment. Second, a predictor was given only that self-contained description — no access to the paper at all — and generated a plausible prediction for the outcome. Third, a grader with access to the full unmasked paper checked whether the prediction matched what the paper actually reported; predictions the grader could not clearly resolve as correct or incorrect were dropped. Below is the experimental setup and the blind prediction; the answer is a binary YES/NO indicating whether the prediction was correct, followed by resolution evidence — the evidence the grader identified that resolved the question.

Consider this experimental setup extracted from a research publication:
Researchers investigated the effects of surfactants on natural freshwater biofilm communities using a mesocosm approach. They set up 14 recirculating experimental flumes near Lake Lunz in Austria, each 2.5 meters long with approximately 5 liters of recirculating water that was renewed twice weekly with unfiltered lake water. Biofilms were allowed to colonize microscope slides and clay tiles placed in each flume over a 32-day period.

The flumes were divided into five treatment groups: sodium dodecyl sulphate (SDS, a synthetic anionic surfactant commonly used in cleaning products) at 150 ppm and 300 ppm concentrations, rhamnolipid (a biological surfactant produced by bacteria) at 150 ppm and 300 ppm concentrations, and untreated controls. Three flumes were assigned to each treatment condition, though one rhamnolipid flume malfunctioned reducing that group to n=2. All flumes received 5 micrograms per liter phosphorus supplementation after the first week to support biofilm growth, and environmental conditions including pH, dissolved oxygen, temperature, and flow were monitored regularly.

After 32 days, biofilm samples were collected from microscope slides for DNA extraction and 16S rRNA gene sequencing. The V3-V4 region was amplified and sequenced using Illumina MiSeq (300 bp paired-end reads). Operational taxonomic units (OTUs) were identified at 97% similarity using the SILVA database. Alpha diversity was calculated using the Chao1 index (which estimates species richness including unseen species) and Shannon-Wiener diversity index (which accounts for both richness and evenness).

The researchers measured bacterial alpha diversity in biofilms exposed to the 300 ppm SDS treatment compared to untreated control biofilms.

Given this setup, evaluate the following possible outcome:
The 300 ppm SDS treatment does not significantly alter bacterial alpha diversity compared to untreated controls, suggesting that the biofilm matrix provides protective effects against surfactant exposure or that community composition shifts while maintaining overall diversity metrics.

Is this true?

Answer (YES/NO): NO